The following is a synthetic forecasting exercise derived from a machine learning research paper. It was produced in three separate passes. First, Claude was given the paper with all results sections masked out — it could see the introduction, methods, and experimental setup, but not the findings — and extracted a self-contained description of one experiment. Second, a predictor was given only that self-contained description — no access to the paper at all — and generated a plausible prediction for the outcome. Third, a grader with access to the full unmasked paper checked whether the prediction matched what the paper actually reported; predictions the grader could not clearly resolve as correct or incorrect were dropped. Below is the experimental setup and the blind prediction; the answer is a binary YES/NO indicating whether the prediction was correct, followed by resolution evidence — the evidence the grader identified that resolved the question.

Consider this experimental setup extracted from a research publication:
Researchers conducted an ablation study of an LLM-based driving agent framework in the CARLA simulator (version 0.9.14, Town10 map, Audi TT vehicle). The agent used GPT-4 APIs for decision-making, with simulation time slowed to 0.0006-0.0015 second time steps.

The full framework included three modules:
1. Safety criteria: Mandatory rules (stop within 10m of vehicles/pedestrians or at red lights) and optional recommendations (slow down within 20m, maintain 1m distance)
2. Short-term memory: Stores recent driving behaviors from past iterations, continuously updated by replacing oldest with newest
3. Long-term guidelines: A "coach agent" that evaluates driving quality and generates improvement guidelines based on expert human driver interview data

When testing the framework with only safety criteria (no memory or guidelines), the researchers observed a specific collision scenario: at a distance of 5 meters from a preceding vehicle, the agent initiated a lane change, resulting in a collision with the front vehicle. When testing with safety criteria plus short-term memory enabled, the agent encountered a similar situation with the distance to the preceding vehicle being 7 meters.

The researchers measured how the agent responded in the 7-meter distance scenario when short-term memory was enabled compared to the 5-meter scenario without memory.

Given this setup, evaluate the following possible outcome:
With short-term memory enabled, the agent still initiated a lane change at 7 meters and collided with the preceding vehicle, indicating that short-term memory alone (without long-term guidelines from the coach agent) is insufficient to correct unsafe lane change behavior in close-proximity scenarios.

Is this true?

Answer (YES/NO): NO